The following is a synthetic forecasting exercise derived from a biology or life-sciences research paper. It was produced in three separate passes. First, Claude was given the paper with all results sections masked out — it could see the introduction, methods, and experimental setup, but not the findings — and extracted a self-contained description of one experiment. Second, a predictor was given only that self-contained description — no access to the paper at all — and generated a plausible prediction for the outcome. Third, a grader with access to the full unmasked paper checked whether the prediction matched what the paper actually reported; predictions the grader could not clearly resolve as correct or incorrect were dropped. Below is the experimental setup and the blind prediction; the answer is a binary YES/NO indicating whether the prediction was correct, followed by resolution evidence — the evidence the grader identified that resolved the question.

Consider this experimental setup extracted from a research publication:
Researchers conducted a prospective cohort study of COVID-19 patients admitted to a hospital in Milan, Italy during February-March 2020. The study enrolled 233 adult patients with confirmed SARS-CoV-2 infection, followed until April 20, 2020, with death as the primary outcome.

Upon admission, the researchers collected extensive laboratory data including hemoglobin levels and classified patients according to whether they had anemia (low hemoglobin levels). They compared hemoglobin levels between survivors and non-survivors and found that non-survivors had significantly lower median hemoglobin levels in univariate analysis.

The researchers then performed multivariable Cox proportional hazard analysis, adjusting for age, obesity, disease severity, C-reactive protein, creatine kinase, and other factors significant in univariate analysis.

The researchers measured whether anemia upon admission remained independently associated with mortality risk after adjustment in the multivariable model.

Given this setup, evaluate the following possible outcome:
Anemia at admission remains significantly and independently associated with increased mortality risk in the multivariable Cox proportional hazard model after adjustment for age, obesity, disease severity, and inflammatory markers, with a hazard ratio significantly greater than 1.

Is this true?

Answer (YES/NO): NO